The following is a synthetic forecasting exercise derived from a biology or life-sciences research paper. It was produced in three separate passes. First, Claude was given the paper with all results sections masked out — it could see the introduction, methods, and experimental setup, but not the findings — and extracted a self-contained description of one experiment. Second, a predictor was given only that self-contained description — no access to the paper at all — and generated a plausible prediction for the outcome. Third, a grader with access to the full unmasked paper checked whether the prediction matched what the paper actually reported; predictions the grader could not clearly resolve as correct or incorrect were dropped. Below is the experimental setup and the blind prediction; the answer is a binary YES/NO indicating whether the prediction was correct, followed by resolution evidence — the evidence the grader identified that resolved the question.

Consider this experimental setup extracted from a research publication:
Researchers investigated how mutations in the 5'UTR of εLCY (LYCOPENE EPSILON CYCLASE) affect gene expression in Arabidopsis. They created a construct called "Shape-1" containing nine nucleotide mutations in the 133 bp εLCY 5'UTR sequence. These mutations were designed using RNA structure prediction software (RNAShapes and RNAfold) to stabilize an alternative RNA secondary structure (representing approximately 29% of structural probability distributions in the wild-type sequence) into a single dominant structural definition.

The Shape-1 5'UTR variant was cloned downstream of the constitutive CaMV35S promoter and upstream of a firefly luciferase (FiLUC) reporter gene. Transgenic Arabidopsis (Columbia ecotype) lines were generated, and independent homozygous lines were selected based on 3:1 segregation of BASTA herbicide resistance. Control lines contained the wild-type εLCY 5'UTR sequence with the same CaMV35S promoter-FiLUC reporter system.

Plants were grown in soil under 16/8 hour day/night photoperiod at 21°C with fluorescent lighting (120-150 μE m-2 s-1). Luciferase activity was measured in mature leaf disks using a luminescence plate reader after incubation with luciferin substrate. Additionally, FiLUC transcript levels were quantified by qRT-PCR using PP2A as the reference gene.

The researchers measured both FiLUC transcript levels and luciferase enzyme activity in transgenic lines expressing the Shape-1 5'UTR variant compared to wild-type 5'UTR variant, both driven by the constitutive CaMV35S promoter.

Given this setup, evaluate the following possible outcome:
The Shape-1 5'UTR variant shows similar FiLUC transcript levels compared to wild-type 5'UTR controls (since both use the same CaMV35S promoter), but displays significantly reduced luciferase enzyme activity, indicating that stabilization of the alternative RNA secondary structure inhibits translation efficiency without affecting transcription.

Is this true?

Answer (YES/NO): YES